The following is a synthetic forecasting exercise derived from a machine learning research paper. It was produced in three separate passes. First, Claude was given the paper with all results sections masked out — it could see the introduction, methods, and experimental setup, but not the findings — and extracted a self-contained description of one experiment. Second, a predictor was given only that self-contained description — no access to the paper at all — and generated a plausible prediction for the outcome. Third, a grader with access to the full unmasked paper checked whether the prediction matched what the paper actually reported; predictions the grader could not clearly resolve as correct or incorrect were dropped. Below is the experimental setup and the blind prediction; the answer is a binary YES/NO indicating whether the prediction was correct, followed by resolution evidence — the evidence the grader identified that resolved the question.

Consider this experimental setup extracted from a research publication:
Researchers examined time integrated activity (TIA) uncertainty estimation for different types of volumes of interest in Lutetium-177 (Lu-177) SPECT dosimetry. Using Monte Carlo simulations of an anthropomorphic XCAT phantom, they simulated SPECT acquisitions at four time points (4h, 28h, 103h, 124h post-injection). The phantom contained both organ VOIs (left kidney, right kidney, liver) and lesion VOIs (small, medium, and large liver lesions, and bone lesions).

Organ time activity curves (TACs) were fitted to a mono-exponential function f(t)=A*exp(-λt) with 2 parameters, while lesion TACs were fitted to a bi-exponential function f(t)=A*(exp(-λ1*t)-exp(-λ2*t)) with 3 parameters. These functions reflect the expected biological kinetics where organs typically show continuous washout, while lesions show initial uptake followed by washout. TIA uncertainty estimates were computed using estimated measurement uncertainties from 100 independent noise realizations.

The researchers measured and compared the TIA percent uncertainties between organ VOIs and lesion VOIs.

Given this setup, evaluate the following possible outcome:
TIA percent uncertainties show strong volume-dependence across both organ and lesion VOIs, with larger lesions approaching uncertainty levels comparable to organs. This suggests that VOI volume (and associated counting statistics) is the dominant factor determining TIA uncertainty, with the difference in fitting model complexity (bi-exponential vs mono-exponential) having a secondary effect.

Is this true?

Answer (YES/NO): NO